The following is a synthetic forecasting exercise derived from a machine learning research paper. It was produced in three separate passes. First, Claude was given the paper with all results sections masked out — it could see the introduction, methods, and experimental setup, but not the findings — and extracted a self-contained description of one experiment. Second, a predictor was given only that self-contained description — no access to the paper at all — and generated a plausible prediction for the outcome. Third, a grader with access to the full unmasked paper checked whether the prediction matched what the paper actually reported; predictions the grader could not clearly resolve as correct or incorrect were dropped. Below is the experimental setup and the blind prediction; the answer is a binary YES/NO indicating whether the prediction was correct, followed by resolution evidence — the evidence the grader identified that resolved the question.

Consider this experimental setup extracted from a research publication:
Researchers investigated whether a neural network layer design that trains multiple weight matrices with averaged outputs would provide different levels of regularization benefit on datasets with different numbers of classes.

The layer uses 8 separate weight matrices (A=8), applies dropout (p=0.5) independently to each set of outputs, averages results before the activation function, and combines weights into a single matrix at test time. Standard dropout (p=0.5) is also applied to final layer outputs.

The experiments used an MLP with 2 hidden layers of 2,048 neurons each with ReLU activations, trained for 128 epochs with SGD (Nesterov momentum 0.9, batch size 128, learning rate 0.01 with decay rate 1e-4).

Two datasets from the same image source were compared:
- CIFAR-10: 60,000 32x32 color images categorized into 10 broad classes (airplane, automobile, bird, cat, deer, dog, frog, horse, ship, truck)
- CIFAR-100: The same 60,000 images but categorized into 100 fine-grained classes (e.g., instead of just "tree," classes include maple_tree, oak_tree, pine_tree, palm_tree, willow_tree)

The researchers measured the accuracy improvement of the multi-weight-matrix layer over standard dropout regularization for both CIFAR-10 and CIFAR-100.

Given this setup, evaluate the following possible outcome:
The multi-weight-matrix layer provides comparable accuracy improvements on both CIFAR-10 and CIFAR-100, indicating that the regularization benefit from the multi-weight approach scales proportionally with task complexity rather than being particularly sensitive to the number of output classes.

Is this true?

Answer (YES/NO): NO